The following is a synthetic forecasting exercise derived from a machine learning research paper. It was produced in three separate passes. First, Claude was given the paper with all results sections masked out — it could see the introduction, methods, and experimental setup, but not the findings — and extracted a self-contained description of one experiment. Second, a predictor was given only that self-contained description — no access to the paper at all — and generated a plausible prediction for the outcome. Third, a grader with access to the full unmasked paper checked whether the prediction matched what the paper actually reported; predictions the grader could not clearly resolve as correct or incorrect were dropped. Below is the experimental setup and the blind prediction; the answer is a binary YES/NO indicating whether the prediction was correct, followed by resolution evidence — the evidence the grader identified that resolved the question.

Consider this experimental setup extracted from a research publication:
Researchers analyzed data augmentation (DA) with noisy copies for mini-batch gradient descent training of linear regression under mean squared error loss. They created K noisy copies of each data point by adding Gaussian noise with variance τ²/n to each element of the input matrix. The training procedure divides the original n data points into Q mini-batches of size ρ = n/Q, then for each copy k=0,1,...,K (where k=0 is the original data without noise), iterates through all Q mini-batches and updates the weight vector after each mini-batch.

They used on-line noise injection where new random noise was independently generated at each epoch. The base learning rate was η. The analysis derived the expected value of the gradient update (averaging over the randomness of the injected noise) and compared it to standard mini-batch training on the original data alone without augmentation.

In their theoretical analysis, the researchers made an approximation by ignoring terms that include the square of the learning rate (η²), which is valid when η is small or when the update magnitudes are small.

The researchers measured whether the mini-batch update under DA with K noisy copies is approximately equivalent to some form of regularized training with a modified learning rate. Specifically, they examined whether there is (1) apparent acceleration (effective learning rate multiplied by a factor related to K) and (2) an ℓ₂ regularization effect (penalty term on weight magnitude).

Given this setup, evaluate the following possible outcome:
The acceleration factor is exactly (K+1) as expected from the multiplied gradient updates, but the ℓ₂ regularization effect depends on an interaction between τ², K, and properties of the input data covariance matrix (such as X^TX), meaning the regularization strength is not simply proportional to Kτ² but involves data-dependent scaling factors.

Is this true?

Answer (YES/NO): NO